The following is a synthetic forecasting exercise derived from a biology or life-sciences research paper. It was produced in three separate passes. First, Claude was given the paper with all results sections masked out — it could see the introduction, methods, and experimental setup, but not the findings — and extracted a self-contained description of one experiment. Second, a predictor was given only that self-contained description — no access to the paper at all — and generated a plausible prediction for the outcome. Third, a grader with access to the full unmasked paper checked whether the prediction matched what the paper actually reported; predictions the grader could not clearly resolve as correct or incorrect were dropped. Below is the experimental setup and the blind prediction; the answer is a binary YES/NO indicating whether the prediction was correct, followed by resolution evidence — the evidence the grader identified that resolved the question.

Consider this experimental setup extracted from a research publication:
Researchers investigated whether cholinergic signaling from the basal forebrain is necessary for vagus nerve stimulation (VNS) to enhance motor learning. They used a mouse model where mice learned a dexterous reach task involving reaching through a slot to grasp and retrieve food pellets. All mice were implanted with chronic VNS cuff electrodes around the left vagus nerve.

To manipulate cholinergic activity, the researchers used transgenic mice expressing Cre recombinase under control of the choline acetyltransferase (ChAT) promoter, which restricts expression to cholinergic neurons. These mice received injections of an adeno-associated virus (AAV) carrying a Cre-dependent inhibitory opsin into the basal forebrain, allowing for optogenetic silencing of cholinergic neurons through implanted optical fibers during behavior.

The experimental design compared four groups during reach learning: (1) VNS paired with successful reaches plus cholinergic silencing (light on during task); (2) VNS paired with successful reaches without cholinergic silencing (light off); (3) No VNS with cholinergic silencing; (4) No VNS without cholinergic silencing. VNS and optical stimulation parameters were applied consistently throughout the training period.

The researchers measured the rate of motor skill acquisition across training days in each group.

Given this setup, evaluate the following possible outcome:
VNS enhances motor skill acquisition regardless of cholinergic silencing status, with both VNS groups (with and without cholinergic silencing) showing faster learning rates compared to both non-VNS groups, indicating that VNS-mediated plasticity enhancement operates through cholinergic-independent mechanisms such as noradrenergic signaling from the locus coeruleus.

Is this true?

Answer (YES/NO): NO